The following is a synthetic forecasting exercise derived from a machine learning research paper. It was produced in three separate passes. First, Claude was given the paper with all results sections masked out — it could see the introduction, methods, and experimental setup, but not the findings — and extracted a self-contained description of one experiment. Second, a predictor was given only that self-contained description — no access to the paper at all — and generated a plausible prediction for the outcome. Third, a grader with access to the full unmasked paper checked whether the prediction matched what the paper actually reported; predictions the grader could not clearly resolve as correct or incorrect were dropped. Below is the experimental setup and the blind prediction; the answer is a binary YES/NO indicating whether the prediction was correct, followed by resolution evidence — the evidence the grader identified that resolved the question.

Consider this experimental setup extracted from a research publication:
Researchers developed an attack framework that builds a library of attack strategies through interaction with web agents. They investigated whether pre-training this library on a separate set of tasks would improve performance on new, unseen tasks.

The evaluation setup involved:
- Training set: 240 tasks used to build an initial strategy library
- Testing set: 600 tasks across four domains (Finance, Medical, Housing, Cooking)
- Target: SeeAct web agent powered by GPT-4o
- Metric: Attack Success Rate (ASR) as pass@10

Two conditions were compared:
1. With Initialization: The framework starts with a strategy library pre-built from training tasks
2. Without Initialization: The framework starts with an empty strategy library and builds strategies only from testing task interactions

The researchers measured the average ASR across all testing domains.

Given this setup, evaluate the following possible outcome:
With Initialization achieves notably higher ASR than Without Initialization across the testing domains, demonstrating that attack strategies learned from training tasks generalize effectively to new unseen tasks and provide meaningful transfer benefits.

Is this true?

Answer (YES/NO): YES